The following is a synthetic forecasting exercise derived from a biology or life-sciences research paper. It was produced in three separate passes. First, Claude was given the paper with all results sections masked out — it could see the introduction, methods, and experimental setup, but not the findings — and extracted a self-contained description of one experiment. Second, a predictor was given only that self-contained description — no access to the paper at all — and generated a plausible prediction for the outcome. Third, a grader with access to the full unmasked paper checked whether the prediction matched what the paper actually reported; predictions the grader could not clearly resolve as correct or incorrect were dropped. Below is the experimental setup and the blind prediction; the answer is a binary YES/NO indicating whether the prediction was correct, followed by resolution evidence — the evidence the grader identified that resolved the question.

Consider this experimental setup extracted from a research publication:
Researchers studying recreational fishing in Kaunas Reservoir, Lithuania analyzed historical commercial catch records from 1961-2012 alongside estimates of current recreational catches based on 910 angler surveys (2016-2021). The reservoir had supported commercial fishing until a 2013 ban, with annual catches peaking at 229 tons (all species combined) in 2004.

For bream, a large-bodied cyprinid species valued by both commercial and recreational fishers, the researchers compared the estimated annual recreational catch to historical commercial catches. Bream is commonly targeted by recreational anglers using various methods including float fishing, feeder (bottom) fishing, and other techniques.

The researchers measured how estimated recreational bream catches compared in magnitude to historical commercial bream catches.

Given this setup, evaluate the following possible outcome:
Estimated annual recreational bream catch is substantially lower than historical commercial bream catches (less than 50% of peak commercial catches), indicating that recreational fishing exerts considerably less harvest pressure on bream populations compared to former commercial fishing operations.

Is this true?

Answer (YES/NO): NO